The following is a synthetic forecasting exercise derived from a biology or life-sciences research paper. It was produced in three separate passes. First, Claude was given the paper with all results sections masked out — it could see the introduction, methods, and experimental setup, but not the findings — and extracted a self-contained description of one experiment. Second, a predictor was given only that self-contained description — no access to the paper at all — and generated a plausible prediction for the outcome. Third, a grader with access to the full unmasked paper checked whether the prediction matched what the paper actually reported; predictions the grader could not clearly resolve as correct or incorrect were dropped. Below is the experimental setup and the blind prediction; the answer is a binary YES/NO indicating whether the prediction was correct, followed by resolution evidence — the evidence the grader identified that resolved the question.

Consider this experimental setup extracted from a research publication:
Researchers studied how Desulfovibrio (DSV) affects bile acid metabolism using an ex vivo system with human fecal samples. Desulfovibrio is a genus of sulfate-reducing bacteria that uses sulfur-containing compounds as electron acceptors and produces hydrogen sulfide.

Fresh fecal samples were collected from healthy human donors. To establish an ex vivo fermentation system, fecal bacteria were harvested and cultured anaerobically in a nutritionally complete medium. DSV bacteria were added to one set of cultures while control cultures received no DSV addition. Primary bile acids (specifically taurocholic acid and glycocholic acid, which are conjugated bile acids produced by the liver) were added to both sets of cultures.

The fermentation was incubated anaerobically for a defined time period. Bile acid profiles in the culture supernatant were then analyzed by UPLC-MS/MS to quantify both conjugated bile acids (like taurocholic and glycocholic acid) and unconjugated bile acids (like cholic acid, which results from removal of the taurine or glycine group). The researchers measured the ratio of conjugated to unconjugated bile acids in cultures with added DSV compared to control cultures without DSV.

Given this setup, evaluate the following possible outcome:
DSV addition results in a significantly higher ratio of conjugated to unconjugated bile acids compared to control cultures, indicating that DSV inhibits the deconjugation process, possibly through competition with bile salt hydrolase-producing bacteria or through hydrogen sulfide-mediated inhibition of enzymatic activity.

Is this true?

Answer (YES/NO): NO